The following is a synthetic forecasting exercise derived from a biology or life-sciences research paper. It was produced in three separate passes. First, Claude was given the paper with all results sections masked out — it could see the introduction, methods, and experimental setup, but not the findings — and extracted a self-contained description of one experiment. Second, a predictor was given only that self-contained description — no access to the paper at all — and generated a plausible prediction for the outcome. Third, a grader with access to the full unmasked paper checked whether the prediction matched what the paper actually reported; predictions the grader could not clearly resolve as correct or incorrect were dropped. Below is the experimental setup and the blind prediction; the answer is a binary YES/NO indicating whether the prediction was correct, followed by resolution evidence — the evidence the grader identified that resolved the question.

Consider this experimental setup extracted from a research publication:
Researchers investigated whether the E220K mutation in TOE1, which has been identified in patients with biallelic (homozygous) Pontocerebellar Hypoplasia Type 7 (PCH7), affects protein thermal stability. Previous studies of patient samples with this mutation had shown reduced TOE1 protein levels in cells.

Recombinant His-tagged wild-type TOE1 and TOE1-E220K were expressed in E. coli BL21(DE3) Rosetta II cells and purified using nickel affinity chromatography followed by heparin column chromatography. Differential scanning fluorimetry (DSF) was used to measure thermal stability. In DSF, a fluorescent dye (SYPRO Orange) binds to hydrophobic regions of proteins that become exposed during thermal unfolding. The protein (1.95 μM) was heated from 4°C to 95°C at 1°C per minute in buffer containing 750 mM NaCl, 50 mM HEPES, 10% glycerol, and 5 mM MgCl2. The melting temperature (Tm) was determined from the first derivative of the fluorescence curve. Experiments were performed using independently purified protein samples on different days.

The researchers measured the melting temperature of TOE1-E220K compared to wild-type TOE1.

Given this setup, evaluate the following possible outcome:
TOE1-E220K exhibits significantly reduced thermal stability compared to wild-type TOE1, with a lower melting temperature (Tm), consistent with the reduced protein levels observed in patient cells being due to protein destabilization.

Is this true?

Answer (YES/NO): NO